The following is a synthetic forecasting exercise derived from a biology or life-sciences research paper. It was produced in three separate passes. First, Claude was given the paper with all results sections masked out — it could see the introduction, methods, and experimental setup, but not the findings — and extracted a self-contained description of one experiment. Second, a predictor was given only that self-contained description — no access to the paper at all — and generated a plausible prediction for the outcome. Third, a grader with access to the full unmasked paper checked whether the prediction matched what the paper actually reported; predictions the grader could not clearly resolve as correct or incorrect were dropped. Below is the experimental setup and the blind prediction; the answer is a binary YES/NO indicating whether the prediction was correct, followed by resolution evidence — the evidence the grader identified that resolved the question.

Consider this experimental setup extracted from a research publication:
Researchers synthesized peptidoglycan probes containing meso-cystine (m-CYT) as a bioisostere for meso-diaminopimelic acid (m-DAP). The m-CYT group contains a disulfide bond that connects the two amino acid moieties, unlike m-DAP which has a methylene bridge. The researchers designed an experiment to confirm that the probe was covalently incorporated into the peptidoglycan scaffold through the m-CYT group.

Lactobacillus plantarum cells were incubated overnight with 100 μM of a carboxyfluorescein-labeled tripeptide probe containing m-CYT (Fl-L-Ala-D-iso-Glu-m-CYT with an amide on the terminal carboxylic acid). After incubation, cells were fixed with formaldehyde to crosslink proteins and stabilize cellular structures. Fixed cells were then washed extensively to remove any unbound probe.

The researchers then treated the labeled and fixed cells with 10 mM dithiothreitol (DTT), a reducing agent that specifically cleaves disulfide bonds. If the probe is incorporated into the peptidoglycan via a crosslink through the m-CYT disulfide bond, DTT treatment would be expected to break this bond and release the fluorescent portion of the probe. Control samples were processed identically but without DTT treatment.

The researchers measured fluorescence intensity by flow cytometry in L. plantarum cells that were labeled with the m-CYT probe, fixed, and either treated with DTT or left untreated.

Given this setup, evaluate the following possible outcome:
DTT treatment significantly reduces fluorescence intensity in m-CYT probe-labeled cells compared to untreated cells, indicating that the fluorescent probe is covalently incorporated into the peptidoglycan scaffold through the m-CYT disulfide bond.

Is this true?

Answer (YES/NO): YES